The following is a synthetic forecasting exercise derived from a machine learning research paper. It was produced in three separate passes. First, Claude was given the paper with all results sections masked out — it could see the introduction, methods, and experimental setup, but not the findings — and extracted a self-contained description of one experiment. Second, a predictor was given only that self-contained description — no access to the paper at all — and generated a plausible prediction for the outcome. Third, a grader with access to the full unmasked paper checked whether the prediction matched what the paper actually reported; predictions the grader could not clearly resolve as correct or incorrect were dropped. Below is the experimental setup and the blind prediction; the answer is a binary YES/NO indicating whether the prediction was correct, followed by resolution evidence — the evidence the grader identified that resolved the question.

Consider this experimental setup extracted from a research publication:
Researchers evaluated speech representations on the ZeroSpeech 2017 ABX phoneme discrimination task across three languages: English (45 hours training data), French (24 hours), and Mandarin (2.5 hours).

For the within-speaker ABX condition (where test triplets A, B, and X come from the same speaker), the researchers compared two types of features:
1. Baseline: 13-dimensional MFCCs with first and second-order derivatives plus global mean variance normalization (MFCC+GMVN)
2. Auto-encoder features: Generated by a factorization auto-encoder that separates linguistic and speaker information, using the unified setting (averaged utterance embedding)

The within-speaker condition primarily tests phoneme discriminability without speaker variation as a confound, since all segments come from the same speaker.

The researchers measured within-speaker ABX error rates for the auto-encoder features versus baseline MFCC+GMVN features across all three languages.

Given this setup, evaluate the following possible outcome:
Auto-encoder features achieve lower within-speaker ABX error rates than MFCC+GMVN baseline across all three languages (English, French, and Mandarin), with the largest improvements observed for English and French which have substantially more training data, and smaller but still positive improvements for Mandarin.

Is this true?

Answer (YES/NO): NO